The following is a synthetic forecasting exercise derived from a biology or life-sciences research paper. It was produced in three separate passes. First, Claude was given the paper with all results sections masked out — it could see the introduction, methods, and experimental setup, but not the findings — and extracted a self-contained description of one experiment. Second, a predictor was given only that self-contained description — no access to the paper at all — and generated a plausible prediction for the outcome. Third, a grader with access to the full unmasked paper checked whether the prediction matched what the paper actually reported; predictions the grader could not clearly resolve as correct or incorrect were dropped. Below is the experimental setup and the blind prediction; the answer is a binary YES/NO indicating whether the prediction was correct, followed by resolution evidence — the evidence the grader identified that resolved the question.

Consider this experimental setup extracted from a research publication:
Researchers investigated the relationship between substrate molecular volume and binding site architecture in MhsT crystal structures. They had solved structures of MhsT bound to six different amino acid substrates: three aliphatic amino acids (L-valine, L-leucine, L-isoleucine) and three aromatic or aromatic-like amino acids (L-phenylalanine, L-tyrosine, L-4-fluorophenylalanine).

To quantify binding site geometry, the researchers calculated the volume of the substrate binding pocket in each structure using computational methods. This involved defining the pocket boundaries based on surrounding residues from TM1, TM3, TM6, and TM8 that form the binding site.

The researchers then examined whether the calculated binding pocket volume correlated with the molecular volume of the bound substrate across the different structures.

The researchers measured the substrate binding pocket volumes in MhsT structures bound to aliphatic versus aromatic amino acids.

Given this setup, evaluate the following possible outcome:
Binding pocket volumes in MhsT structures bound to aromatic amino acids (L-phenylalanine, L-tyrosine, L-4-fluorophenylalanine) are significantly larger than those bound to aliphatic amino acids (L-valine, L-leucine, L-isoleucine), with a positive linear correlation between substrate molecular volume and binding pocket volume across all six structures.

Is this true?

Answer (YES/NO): NO